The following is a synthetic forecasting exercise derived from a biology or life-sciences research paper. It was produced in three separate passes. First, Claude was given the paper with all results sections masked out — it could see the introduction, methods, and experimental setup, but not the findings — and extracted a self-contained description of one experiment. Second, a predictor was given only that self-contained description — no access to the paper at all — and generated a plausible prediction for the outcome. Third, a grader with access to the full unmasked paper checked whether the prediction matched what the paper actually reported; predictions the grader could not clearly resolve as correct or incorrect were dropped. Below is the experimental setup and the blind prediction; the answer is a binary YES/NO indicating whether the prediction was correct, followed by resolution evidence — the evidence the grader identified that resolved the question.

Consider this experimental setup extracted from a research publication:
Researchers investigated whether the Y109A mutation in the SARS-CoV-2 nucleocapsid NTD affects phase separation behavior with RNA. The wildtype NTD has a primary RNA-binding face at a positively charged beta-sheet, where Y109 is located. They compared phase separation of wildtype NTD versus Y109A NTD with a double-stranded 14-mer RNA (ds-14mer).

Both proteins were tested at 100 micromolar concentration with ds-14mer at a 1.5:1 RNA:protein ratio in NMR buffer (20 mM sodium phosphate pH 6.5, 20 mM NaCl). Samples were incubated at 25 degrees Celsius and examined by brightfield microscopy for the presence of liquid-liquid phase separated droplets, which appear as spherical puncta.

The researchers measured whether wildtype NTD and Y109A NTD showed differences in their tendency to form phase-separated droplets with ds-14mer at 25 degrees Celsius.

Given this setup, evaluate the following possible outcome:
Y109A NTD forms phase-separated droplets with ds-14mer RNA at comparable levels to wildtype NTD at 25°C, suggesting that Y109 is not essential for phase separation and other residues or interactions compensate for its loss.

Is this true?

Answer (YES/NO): NO